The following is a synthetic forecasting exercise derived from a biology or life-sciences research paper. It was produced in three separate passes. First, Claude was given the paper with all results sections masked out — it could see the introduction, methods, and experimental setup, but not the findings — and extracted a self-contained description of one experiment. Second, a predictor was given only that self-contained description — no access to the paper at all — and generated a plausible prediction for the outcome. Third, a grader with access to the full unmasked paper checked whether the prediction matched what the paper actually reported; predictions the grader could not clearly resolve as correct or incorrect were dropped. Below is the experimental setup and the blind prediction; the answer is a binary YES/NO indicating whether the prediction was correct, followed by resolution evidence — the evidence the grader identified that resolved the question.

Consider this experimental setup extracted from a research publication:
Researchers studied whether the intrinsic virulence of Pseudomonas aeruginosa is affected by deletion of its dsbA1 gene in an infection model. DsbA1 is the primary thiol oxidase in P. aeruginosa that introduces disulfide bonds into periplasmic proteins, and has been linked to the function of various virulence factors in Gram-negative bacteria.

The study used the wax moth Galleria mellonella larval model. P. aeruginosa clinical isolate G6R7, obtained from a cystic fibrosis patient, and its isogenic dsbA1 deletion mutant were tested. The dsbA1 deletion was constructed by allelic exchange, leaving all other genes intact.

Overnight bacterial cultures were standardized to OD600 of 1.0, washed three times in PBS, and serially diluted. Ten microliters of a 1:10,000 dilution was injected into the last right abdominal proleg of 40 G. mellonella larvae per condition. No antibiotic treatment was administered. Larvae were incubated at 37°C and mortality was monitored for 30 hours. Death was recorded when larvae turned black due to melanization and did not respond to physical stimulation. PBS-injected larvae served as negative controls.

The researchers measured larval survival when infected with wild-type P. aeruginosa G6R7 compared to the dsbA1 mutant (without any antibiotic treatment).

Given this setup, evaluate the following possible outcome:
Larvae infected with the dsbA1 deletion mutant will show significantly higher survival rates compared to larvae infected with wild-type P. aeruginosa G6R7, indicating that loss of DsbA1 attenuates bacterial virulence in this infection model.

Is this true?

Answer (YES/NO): NO